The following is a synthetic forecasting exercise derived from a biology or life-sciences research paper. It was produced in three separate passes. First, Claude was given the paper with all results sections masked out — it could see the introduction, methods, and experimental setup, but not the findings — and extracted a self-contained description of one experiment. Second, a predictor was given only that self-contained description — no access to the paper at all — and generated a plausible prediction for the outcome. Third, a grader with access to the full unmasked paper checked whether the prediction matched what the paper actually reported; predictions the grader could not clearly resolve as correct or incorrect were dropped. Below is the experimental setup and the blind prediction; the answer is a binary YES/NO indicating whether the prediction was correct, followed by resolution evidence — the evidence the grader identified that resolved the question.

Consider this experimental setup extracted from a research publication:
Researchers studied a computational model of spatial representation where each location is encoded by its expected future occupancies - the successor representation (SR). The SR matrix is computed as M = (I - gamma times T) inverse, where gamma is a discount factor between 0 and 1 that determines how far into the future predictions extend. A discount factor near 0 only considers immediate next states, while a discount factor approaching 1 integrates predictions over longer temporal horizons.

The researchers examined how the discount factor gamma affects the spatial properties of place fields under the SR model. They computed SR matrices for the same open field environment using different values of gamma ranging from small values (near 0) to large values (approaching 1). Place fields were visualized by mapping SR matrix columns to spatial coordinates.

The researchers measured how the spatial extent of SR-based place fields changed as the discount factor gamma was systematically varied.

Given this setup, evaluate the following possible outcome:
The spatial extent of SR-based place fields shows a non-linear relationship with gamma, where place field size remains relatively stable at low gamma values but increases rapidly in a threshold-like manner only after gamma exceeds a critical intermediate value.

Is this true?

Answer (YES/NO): NO